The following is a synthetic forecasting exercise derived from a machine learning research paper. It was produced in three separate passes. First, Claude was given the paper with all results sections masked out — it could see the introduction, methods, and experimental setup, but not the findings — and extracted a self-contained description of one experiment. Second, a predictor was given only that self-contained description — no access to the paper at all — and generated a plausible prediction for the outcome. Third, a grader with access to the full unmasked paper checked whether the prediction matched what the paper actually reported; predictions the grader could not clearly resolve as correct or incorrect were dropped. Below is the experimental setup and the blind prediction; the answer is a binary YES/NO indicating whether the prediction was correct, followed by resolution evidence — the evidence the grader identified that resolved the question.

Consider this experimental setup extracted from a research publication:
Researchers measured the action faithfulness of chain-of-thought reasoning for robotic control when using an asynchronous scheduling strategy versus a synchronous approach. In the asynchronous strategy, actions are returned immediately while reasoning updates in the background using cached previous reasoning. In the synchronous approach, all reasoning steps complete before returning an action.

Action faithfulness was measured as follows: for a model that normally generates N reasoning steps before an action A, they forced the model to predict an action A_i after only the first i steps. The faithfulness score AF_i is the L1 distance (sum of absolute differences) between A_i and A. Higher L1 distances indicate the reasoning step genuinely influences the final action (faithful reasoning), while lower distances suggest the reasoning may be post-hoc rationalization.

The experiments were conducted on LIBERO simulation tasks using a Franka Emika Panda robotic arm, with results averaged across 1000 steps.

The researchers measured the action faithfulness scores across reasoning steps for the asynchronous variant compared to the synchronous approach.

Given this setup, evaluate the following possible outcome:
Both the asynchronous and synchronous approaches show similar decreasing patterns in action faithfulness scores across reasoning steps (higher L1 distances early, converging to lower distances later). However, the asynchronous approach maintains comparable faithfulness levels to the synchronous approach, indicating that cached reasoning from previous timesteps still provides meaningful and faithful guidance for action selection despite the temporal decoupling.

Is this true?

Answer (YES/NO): NO